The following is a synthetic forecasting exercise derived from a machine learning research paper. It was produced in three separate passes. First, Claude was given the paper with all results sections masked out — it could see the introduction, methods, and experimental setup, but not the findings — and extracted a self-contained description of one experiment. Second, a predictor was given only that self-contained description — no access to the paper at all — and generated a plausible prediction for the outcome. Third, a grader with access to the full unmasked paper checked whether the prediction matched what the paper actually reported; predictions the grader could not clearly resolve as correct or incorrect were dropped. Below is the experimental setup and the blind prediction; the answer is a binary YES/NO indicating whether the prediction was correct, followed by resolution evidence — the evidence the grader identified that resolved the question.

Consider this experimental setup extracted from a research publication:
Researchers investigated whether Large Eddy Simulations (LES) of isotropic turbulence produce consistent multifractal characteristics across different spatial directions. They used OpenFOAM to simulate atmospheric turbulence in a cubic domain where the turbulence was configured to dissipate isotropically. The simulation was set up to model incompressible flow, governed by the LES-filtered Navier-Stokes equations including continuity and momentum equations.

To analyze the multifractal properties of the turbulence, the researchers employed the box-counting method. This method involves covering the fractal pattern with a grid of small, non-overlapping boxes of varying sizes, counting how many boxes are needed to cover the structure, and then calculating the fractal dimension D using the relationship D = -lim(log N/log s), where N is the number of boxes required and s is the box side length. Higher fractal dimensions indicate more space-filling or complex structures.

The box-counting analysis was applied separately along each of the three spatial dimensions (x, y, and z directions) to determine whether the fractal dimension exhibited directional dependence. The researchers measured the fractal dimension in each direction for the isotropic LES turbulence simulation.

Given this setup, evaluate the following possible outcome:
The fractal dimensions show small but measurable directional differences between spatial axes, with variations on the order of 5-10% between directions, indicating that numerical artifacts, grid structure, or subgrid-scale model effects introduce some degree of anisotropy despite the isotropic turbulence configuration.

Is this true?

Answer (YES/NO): NO